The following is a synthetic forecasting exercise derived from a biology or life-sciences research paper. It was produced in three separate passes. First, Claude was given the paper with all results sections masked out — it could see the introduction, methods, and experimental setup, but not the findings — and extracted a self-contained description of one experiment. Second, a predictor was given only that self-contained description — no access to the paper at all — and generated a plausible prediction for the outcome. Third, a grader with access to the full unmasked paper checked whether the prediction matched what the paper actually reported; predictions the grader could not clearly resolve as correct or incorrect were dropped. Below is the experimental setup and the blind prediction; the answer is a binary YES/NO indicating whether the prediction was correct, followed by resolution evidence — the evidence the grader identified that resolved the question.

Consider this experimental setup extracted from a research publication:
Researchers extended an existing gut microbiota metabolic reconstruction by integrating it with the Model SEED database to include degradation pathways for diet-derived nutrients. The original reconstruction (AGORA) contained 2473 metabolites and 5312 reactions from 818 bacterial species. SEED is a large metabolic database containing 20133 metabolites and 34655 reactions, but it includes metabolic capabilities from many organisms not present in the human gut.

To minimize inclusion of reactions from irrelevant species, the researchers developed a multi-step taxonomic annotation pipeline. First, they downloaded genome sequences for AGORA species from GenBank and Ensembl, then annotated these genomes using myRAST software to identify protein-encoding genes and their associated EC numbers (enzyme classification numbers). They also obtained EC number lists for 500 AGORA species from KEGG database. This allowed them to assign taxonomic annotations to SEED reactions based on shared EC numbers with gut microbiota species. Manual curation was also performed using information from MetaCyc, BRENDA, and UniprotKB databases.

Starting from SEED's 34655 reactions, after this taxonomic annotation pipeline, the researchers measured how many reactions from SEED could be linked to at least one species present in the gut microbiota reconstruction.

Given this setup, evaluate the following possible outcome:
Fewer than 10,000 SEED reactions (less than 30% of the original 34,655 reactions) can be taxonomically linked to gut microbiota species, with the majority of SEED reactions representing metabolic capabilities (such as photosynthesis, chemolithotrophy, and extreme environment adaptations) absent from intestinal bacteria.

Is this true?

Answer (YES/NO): NO